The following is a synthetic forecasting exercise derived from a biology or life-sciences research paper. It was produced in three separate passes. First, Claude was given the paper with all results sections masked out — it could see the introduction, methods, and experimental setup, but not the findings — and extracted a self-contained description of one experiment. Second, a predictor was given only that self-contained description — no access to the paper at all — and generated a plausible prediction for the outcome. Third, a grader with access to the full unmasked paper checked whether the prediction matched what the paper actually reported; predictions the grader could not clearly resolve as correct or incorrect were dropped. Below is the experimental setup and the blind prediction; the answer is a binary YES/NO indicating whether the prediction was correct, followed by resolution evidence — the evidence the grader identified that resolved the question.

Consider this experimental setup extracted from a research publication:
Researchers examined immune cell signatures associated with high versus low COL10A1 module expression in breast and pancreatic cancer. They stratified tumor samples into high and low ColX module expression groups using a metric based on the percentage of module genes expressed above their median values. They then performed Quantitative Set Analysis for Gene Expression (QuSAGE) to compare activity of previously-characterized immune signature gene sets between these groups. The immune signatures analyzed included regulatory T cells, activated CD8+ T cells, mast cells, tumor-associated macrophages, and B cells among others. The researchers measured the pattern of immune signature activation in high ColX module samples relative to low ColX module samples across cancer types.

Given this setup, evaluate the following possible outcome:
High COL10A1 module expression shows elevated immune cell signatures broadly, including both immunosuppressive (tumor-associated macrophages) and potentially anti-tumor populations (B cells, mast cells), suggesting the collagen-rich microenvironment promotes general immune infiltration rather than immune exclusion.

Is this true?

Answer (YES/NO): NO